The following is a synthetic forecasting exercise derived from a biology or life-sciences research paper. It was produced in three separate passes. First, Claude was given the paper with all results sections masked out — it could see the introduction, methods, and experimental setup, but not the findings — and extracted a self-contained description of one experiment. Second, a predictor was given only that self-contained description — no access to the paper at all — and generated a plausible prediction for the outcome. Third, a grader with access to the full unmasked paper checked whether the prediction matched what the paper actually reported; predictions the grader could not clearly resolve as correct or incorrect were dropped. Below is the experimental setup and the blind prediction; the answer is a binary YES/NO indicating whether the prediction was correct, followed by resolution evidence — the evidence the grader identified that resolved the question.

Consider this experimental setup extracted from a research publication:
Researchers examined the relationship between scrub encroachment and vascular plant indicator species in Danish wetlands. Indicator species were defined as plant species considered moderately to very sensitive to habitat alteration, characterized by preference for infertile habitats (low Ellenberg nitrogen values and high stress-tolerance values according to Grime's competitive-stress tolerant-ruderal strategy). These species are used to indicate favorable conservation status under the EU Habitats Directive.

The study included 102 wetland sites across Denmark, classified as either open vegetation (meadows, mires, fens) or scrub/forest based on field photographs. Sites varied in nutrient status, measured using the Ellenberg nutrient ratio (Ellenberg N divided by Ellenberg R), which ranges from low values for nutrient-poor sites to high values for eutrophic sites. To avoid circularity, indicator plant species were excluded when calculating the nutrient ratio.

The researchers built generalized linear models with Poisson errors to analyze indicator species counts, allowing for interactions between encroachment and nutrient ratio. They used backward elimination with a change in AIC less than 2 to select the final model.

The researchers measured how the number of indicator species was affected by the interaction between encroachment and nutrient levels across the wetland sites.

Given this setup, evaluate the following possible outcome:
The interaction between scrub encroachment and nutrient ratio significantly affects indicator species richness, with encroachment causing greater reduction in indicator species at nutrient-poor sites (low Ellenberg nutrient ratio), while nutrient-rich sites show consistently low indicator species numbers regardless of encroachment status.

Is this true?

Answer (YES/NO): NO